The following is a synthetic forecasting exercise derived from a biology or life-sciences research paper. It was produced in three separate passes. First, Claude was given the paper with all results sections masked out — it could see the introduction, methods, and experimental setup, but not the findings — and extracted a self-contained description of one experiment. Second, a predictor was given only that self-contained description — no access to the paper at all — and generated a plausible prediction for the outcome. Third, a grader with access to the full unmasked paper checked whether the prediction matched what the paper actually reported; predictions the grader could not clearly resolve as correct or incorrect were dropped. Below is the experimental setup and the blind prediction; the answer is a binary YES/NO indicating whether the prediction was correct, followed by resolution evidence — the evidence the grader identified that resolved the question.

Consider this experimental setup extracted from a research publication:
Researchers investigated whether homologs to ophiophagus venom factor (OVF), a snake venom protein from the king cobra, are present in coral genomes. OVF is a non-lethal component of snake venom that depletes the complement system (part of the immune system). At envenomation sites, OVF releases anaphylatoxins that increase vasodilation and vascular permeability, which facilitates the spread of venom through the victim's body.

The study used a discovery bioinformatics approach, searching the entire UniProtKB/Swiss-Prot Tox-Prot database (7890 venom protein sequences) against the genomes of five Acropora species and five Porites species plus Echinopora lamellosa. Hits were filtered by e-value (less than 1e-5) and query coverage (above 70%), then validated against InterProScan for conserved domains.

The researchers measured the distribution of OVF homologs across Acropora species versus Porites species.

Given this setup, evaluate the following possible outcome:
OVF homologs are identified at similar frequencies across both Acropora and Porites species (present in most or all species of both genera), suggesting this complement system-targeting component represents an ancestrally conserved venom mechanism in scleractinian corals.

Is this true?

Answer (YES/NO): NO